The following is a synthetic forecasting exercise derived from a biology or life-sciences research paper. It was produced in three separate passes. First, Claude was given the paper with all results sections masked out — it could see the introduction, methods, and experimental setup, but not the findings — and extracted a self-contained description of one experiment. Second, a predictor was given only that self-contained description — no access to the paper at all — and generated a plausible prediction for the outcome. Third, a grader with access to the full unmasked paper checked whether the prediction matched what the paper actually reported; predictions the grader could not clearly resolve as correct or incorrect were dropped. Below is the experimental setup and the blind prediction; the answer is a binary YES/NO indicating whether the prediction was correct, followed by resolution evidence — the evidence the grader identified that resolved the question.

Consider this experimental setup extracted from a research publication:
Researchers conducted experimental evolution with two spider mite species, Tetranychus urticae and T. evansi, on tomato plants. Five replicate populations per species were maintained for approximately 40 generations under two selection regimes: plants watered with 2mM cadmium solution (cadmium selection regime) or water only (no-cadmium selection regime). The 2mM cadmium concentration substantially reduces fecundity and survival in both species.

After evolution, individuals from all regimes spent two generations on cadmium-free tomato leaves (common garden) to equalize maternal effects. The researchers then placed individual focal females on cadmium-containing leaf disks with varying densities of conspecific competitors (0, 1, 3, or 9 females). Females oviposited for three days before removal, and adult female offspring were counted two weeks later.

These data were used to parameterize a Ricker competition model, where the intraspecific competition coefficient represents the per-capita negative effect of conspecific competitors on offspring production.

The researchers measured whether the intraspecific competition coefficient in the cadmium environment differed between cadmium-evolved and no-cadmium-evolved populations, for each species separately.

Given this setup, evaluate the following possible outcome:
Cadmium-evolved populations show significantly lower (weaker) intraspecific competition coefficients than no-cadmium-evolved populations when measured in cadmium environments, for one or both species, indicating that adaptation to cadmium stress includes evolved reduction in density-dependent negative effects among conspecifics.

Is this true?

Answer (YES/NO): NO